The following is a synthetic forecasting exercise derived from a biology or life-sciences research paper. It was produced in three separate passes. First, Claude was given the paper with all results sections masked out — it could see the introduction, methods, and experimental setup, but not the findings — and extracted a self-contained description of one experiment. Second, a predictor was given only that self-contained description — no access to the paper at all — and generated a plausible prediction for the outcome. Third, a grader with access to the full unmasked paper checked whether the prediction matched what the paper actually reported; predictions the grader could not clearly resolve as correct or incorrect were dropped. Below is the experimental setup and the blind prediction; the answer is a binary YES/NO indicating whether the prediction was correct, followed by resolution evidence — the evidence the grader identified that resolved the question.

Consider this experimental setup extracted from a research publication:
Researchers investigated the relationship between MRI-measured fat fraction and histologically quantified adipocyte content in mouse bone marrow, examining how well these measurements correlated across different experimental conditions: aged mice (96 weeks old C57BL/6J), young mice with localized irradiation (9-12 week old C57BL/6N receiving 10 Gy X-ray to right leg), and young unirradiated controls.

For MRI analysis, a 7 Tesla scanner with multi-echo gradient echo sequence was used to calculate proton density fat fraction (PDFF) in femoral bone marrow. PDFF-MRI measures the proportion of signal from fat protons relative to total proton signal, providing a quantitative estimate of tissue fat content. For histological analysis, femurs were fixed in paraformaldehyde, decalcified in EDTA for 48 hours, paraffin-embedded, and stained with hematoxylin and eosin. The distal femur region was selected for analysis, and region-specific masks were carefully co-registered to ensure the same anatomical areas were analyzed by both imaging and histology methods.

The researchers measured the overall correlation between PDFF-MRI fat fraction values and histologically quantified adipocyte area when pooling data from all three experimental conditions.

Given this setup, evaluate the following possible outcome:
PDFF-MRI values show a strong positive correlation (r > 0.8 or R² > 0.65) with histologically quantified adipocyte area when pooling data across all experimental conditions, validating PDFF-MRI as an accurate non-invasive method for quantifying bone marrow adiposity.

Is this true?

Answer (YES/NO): YES